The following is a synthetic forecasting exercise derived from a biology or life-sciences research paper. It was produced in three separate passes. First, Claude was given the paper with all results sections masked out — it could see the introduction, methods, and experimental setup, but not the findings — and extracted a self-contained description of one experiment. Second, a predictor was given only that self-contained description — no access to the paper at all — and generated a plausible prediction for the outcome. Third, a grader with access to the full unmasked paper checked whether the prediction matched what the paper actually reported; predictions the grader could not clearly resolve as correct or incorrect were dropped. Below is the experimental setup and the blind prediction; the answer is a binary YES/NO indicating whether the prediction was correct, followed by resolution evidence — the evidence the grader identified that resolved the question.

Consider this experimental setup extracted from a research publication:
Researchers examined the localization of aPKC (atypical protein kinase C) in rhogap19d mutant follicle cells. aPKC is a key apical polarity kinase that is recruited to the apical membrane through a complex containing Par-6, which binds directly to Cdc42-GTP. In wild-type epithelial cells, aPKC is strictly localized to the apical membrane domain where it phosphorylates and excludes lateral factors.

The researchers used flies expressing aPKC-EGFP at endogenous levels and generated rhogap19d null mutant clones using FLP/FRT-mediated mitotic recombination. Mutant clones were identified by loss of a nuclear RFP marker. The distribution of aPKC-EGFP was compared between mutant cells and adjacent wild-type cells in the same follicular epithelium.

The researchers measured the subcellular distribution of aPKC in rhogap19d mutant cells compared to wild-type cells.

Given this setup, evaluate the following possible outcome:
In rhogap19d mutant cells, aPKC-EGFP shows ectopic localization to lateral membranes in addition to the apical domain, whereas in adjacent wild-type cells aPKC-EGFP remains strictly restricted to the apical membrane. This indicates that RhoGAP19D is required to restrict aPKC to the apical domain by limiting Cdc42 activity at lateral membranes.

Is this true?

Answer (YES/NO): NO